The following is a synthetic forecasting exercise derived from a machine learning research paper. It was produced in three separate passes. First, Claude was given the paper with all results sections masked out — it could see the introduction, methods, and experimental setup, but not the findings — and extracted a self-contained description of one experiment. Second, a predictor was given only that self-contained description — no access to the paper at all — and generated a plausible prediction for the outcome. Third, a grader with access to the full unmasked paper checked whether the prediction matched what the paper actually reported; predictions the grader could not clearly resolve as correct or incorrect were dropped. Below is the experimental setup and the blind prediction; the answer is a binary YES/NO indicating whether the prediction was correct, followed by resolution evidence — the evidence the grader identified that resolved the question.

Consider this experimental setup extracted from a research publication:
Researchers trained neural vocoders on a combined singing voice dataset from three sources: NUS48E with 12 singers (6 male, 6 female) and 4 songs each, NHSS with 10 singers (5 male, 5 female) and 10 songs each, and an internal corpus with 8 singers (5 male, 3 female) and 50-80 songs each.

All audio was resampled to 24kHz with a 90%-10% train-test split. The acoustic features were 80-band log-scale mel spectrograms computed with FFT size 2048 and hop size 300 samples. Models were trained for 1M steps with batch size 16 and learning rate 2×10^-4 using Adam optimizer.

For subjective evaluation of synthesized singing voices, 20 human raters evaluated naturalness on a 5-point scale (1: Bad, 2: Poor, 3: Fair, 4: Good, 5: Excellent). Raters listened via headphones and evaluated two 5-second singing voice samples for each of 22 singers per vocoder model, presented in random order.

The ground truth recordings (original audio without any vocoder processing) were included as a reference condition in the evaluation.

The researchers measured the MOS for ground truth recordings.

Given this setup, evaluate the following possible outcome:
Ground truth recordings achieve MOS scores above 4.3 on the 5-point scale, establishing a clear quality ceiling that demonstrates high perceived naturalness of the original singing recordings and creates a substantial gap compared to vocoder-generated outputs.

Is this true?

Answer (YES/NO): YES